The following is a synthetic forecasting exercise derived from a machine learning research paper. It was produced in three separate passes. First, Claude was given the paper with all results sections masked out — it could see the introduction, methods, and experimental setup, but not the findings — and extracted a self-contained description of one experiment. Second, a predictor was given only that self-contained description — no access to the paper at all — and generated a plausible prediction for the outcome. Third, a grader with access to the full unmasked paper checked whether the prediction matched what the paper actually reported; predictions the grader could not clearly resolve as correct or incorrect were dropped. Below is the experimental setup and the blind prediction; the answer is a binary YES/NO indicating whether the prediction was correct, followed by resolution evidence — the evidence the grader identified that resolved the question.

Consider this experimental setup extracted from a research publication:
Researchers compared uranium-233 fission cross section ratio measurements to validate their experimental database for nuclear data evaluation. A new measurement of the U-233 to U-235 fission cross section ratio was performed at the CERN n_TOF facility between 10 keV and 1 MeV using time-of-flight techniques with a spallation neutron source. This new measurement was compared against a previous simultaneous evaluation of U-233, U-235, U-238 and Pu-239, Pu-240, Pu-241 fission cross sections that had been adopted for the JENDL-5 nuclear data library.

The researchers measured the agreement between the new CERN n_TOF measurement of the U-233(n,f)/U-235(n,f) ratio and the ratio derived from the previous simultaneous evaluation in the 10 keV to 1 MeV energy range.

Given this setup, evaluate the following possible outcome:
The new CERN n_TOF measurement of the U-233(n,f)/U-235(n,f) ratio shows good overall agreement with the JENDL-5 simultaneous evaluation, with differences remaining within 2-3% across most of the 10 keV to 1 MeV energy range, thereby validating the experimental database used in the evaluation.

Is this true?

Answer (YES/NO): NO